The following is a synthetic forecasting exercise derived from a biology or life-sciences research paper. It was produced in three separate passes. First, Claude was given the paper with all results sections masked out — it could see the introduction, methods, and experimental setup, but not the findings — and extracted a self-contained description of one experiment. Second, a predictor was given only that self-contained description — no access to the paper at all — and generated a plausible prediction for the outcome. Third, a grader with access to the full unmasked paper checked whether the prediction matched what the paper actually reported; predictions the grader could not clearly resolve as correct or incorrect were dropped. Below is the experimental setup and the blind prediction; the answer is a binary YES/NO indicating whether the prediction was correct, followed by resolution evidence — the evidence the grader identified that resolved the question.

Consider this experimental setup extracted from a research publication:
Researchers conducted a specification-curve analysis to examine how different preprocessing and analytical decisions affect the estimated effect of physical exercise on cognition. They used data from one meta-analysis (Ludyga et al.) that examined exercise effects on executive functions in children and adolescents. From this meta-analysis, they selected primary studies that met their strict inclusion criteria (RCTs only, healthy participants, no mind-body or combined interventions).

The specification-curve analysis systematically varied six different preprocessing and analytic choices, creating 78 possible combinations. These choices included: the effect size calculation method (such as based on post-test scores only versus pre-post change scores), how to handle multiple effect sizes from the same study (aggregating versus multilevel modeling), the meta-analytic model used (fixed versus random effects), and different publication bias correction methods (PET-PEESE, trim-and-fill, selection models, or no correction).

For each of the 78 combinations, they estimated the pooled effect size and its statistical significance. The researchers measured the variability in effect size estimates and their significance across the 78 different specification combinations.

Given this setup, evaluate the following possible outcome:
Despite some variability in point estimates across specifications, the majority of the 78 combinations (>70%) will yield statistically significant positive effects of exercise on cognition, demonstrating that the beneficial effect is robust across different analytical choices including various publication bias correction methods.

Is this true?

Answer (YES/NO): NO